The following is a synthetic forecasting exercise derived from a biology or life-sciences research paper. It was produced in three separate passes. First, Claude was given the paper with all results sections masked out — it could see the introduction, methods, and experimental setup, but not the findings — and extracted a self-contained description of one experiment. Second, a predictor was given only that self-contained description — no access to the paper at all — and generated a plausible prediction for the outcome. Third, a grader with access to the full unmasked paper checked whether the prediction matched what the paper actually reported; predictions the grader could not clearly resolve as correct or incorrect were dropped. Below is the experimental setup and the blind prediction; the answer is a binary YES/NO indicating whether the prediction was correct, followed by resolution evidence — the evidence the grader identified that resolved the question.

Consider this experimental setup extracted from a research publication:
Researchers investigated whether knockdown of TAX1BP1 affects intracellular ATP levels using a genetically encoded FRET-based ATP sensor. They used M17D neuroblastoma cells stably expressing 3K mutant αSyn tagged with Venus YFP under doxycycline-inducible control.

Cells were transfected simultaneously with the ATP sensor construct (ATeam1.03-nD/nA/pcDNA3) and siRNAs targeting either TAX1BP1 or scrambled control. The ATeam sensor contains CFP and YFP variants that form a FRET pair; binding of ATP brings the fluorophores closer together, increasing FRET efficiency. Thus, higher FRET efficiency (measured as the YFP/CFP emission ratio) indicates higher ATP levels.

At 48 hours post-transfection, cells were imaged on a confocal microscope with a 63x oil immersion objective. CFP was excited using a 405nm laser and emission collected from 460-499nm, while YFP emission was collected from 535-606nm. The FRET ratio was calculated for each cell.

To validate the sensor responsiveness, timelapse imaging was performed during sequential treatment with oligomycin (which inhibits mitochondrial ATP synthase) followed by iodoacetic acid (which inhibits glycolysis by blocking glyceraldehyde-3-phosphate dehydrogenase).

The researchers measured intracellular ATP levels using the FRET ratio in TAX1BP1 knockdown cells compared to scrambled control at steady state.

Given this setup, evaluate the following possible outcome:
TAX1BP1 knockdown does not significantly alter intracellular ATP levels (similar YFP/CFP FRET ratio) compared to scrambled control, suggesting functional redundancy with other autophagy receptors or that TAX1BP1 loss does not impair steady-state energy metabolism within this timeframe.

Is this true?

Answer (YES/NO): YES